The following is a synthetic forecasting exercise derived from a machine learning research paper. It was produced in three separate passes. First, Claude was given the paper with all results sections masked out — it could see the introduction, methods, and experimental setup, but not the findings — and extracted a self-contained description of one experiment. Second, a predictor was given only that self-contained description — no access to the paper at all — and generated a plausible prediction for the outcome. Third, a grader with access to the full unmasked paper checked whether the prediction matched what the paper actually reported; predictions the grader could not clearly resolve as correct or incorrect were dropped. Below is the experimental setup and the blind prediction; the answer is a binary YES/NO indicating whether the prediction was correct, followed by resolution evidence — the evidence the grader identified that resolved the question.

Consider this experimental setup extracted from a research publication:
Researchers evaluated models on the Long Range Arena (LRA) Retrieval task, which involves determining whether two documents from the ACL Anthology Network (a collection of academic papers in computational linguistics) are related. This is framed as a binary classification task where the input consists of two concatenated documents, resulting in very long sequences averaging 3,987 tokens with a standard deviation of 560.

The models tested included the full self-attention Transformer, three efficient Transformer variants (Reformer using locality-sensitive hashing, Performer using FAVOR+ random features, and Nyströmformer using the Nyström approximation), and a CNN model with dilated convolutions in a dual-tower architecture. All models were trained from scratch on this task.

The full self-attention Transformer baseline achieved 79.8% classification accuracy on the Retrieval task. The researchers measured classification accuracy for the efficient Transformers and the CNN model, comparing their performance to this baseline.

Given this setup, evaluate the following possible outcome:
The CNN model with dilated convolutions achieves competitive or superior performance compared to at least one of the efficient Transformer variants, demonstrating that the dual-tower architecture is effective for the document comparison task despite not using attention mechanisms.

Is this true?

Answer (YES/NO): NO